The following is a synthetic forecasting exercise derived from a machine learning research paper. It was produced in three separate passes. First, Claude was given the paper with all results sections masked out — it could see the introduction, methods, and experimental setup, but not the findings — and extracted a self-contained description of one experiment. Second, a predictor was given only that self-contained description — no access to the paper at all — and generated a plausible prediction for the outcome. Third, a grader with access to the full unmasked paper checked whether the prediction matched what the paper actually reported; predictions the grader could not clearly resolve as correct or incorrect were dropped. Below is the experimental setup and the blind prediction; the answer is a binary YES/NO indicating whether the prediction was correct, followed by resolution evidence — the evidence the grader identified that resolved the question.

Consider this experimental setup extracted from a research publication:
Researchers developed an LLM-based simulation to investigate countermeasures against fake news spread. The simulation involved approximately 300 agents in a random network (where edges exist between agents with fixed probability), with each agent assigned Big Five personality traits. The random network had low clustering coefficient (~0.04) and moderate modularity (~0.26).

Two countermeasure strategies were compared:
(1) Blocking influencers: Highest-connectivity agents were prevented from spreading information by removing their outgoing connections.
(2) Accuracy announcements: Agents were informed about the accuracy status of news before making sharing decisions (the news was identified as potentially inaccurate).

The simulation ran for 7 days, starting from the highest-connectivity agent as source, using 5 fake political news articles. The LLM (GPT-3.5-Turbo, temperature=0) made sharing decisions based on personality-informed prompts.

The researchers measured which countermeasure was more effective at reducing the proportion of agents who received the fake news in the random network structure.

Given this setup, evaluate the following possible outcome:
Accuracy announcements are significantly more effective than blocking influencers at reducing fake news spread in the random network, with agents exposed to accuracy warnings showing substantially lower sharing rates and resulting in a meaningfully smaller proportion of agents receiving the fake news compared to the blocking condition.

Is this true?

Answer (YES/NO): NO